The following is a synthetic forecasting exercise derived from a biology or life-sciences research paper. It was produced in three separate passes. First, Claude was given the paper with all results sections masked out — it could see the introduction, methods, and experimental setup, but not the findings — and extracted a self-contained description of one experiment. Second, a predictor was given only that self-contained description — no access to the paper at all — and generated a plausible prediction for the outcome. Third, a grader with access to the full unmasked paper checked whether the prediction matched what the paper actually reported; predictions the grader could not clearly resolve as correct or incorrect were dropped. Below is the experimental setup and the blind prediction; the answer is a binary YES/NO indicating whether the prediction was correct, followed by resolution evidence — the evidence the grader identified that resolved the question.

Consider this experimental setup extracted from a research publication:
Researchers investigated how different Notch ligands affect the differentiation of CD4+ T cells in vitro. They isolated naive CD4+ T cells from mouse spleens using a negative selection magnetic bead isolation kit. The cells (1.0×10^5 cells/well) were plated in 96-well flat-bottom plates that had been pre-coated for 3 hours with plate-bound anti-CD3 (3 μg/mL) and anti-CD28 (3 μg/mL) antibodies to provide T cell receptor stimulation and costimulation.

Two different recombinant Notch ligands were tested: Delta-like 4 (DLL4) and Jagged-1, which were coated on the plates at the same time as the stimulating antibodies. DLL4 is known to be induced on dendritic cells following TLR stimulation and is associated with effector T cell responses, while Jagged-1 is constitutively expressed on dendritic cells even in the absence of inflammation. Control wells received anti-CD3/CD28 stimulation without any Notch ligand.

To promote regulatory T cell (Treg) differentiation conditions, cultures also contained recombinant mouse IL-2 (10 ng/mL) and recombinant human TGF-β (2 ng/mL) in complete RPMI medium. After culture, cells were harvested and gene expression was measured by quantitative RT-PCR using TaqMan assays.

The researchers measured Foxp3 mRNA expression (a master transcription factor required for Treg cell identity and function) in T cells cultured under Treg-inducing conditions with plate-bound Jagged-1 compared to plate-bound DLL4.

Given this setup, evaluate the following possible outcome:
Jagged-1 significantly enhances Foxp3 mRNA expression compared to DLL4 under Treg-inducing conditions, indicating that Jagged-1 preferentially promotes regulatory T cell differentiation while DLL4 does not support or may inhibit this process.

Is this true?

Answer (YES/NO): NO